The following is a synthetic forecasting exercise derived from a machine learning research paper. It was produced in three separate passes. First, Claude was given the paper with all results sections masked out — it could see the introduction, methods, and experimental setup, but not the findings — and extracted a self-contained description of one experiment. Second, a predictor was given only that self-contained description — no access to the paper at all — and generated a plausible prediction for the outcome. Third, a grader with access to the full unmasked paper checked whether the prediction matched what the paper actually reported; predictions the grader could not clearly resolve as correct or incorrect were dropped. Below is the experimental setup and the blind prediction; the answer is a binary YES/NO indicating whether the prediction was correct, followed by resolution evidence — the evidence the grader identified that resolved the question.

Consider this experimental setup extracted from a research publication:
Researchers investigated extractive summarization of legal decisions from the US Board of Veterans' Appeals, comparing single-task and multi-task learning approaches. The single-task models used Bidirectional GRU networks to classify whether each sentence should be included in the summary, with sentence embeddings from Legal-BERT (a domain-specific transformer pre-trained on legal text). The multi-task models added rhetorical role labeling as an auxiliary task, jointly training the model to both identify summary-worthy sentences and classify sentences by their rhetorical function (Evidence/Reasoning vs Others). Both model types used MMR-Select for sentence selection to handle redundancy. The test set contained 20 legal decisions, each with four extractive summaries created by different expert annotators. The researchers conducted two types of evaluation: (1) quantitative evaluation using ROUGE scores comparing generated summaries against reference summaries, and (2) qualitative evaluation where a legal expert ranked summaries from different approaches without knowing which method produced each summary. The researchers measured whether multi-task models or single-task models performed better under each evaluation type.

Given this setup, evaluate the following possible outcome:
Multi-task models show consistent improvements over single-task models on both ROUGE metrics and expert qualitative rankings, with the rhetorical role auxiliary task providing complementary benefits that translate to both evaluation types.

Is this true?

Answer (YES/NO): NO